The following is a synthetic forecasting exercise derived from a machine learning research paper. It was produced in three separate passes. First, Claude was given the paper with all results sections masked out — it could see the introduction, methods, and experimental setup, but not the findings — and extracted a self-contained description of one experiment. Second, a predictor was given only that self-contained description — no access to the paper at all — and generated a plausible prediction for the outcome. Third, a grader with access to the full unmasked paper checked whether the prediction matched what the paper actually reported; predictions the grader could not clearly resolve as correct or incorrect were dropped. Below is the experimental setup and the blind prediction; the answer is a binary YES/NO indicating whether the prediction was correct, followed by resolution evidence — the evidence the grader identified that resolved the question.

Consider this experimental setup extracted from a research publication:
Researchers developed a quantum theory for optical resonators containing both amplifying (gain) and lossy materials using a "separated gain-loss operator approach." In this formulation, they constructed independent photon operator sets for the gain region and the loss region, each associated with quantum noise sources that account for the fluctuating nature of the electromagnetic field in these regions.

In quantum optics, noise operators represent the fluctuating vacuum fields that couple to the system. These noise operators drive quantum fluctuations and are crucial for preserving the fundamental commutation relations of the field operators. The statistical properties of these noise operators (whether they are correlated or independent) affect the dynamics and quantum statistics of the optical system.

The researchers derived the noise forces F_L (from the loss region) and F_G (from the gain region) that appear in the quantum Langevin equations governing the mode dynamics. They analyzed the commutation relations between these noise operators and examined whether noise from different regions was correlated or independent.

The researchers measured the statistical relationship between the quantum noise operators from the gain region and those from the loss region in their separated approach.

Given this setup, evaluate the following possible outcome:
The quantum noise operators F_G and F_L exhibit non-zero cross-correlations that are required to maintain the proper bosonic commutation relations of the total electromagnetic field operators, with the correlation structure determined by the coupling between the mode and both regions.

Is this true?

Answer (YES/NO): NO